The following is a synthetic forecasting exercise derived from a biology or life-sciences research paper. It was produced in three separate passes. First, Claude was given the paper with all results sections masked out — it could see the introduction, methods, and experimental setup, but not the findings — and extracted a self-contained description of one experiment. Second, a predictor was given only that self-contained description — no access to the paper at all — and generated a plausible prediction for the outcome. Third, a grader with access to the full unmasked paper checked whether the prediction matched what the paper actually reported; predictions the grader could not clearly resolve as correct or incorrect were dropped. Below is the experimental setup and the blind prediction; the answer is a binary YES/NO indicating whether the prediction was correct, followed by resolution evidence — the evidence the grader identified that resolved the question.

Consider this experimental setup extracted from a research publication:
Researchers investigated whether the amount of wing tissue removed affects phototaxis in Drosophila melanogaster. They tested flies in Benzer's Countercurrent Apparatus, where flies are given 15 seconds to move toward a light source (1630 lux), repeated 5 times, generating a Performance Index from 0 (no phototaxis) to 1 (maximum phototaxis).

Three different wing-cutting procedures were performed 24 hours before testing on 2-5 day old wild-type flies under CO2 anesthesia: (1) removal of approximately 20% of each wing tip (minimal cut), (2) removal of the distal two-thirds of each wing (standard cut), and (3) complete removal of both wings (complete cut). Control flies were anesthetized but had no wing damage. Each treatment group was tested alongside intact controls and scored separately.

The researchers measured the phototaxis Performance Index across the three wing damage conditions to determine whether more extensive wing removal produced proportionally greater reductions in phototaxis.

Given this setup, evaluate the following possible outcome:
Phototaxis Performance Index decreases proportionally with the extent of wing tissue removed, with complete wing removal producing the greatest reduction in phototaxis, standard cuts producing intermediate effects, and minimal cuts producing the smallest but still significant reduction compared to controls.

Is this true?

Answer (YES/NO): NO